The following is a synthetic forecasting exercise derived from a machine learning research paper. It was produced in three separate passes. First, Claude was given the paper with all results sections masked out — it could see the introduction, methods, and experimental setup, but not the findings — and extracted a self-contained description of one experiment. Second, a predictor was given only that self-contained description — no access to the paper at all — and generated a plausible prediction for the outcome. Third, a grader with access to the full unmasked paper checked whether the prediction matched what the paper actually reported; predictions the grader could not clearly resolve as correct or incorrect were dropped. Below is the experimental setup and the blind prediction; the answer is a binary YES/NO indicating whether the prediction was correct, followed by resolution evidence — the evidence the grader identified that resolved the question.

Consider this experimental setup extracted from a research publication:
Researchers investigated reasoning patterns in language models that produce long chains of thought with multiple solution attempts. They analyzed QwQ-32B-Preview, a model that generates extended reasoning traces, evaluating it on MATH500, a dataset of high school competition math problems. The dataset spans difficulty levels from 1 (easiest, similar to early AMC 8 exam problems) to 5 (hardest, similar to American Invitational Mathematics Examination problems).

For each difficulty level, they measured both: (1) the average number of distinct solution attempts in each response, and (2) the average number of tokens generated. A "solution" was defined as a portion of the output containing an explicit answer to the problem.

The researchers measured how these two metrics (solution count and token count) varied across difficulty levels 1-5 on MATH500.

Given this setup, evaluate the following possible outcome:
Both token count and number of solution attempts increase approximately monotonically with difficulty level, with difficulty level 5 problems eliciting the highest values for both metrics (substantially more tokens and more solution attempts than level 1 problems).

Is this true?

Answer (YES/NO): NO